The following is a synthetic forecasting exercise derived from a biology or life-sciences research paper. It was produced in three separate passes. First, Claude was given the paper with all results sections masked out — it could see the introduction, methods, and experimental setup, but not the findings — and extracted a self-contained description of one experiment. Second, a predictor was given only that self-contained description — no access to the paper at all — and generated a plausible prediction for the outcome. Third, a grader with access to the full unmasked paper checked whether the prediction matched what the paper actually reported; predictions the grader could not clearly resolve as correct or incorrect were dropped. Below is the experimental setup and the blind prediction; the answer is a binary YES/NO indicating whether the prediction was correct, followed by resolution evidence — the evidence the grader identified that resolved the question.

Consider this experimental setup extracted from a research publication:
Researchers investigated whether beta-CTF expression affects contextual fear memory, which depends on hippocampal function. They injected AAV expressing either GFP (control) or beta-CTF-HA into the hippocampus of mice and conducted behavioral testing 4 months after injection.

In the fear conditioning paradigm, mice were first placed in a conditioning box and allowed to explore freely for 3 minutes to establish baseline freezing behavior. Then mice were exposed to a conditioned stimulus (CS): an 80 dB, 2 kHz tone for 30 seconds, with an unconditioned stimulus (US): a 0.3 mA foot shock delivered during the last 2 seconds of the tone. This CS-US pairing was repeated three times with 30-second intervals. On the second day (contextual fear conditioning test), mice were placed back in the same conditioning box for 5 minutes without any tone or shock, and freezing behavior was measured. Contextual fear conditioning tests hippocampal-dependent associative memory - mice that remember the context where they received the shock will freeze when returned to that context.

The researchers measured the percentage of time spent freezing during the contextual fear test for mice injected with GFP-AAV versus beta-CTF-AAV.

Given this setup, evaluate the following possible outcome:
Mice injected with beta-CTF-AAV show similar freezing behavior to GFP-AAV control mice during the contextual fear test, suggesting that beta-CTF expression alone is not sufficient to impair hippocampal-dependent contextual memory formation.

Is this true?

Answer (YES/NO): NO